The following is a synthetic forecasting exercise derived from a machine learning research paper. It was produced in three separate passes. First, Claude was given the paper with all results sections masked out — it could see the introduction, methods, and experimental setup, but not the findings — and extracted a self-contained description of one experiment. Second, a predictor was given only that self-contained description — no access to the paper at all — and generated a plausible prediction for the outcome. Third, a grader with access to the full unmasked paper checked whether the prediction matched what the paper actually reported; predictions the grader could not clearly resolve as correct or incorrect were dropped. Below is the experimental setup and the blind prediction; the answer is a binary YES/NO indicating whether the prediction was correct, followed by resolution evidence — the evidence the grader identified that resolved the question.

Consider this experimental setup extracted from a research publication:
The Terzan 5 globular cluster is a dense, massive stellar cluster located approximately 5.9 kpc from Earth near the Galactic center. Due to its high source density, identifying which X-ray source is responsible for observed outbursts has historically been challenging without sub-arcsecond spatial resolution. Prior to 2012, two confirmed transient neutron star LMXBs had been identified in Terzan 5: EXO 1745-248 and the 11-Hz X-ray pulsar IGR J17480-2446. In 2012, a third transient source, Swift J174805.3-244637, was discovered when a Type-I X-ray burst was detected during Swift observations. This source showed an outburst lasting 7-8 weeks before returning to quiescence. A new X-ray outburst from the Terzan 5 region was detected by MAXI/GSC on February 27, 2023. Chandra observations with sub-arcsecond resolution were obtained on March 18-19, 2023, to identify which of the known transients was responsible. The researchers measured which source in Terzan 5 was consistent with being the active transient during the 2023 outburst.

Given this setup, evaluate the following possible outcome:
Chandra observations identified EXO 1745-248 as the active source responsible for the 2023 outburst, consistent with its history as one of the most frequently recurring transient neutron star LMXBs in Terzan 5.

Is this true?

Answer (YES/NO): NO